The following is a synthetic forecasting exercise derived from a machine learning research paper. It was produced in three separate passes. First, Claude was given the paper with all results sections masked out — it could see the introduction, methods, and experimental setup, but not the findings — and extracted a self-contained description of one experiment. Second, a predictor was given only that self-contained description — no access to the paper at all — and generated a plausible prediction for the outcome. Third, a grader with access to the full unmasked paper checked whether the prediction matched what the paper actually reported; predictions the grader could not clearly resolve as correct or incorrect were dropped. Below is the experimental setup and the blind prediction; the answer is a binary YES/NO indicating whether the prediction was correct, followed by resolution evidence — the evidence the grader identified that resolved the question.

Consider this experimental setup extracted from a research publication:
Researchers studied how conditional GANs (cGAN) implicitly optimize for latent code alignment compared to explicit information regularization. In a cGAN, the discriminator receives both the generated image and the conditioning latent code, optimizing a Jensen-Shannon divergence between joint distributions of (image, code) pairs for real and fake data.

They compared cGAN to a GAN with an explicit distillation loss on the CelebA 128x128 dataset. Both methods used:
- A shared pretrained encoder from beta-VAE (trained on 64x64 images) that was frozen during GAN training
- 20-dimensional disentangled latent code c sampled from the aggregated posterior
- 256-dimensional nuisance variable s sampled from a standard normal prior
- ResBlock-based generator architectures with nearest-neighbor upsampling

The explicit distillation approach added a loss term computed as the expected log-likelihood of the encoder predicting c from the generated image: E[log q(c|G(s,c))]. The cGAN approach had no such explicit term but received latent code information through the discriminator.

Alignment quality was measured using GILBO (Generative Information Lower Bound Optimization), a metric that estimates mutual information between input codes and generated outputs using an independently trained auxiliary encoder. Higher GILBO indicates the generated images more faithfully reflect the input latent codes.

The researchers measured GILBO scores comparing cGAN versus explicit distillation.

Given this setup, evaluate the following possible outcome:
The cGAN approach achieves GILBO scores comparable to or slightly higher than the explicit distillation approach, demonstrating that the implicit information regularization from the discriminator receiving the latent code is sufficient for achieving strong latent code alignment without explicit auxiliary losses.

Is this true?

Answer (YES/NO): NO